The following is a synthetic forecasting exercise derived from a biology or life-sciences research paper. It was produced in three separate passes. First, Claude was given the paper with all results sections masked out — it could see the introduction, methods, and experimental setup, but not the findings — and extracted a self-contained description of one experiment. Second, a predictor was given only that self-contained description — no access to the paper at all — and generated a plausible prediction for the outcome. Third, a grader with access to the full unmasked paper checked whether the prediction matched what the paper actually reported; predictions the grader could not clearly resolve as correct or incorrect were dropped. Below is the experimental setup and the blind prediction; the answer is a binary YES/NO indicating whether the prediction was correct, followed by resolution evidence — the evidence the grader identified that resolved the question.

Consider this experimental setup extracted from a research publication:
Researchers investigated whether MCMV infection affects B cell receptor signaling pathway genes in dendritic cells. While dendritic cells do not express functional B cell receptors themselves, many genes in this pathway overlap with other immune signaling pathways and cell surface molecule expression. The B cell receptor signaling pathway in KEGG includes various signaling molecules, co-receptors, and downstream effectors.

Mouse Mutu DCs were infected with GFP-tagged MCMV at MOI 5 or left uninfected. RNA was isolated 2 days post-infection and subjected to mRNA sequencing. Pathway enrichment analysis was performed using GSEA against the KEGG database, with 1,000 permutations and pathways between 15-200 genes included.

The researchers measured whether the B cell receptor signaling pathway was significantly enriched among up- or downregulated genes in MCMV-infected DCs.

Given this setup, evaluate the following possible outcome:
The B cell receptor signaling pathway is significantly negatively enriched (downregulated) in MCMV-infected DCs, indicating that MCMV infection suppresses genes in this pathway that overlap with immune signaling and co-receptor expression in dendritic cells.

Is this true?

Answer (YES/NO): YES